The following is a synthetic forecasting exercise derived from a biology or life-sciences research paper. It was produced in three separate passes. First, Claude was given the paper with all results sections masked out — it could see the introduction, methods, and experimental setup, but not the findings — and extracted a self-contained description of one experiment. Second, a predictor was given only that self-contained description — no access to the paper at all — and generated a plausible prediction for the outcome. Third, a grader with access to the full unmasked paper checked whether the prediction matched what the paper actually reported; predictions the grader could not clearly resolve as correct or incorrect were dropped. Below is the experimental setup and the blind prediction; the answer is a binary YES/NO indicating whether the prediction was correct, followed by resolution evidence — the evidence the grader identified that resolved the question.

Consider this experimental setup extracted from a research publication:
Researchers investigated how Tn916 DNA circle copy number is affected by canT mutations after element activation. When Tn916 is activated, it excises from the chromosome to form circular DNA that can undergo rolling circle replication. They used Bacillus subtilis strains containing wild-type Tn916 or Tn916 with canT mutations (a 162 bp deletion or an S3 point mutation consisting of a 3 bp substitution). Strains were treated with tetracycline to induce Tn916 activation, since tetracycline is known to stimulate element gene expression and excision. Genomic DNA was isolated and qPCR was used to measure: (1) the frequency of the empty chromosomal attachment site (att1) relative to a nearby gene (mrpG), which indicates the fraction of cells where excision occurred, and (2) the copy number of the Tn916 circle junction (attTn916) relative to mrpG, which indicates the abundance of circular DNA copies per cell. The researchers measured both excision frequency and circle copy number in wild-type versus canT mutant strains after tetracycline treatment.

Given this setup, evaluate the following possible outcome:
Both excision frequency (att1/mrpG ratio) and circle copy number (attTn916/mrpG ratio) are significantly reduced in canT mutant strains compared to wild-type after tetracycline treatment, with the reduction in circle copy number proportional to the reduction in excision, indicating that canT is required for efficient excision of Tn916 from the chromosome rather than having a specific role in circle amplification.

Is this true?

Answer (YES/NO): NO